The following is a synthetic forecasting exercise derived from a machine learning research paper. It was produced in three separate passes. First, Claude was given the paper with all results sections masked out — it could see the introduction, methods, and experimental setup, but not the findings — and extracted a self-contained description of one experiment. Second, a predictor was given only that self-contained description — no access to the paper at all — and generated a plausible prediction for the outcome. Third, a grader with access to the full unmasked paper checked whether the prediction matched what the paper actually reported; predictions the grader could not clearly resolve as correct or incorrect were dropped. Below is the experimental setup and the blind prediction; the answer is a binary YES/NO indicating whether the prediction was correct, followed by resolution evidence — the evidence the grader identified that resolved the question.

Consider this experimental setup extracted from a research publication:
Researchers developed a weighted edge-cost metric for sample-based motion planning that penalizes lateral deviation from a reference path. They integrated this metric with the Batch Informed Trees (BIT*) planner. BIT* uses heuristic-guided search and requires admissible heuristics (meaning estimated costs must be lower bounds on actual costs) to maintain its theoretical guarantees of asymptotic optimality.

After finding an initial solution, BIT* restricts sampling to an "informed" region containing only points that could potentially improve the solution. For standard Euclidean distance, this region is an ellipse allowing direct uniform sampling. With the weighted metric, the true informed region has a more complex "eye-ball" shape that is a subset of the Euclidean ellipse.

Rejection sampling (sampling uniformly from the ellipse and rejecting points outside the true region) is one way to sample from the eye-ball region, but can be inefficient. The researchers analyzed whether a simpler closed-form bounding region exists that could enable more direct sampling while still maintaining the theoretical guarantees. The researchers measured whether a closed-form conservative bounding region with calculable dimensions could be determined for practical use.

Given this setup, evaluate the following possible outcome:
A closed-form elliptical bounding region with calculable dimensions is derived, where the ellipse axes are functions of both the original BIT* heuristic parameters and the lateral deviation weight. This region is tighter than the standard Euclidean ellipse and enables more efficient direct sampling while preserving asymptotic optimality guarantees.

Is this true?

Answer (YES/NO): NO